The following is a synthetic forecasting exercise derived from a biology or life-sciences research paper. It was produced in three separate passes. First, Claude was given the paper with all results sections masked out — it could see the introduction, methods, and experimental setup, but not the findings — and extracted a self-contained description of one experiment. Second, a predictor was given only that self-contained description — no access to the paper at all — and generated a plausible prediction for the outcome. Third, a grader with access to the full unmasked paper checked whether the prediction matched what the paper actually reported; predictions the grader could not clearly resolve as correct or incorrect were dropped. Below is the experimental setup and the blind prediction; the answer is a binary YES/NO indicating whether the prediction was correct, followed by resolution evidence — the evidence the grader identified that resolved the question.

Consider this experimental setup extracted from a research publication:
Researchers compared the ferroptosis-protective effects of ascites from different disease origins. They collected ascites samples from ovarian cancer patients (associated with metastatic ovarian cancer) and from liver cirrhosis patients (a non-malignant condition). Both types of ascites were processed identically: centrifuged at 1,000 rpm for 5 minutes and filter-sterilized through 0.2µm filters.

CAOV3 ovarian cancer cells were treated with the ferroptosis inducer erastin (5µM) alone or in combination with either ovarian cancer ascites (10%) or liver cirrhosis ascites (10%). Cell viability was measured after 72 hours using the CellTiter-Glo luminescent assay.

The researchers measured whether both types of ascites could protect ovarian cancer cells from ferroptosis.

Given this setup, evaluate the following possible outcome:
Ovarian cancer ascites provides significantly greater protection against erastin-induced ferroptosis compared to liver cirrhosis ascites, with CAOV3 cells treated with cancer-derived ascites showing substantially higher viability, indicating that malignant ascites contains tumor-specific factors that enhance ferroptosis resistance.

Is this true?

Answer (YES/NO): YES